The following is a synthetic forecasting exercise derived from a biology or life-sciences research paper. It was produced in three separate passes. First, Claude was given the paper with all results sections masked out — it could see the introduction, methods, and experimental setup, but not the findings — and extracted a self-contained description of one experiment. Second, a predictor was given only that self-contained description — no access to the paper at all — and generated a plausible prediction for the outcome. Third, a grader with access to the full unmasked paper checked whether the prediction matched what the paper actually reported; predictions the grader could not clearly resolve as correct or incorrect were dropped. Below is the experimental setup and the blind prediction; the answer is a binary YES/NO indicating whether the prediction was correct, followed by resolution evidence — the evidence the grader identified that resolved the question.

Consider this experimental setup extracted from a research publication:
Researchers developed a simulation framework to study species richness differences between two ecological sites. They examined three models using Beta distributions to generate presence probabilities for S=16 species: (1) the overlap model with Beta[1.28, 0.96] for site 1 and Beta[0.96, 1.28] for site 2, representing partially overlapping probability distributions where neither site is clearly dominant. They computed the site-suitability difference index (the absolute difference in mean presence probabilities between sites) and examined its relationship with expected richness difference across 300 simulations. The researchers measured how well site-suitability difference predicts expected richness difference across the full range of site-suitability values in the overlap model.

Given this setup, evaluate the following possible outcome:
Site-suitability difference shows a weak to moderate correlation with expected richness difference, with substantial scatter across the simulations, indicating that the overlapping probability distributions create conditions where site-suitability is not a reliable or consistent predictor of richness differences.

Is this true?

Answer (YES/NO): NO